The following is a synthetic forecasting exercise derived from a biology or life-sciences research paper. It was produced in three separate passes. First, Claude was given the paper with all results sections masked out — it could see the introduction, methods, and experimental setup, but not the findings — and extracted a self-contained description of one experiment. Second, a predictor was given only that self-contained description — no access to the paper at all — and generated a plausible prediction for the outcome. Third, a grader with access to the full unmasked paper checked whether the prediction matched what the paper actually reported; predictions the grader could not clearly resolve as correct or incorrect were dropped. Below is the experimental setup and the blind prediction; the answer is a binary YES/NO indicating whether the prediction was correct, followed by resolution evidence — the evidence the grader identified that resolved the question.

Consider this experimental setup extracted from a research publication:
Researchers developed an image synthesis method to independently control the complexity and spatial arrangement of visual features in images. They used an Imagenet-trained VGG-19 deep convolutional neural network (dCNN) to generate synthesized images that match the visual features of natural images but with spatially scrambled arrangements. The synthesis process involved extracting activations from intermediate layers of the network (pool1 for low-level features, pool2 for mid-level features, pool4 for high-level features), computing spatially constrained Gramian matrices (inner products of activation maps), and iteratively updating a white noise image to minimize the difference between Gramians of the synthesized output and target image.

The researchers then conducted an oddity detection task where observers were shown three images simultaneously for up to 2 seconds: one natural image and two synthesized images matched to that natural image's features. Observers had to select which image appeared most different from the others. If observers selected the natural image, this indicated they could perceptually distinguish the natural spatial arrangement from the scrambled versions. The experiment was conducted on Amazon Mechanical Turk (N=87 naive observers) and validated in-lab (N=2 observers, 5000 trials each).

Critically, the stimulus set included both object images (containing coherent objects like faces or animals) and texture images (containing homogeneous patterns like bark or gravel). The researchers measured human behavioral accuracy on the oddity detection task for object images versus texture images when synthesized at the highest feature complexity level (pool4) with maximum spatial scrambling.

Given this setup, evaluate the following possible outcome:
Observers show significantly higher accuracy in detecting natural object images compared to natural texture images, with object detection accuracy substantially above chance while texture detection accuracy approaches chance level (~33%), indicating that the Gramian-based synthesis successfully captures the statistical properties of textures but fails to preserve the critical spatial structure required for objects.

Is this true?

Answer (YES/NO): YES